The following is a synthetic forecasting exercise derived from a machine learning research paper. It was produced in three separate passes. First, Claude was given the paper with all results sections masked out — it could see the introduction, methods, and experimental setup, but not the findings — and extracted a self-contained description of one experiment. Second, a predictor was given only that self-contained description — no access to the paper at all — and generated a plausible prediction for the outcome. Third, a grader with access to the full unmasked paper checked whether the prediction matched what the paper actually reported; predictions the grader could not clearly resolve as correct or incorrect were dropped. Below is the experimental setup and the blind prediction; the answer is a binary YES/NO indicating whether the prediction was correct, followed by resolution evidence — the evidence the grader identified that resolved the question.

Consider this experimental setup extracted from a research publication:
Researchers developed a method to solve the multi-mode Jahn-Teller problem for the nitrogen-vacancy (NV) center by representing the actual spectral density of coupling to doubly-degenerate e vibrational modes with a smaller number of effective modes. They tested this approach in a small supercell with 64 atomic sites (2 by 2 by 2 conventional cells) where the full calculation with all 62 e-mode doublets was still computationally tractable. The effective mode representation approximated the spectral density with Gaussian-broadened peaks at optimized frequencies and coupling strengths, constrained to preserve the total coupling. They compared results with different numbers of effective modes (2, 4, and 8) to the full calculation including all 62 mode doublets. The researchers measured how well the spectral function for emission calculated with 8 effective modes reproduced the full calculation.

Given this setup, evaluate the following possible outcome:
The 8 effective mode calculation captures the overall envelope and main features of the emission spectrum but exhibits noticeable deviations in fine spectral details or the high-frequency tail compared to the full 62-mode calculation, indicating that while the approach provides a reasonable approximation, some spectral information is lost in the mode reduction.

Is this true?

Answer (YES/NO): NO